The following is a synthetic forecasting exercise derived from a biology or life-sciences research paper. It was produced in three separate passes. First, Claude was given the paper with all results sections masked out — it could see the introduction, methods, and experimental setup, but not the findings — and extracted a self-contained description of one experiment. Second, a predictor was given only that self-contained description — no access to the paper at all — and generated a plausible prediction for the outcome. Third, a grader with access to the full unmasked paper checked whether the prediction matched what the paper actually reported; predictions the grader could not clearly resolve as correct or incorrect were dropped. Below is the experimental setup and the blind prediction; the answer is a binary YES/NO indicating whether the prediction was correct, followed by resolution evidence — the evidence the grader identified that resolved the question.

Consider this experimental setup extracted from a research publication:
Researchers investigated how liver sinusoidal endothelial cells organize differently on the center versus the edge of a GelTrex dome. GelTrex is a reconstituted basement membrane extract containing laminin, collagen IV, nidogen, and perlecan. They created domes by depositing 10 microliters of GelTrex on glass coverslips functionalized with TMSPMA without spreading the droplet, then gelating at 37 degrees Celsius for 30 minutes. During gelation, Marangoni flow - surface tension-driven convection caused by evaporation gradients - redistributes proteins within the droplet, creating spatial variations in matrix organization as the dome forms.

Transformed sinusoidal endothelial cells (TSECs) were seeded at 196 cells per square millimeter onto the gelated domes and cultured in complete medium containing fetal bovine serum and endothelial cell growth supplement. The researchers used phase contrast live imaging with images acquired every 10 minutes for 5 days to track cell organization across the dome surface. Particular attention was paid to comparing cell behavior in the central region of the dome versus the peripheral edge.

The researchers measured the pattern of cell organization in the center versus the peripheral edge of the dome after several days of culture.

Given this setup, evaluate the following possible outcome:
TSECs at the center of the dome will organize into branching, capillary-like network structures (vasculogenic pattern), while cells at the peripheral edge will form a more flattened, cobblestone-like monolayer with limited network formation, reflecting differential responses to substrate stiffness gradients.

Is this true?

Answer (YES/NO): NO